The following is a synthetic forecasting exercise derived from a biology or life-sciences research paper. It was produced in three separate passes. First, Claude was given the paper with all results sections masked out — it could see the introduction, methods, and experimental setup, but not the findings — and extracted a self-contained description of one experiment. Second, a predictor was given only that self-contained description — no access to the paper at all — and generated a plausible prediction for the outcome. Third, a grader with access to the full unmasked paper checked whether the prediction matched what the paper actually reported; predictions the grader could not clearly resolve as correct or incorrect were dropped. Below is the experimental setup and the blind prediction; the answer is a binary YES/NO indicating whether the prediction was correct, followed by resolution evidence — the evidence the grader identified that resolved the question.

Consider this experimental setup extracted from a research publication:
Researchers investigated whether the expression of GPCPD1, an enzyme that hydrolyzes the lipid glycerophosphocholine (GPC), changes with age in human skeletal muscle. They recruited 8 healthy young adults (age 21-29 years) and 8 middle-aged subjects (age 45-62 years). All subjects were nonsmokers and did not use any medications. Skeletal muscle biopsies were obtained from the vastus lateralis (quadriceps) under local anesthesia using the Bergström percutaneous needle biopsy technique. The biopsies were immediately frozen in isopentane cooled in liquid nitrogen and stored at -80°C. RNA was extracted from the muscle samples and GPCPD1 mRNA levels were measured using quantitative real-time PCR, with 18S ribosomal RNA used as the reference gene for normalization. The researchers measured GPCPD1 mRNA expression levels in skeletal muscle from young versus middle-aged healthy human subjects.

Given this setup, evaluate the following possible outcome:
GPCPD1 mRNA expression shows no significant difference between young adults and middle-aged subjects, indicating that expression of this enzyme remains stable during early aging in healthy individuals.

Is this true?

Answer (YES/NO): NO